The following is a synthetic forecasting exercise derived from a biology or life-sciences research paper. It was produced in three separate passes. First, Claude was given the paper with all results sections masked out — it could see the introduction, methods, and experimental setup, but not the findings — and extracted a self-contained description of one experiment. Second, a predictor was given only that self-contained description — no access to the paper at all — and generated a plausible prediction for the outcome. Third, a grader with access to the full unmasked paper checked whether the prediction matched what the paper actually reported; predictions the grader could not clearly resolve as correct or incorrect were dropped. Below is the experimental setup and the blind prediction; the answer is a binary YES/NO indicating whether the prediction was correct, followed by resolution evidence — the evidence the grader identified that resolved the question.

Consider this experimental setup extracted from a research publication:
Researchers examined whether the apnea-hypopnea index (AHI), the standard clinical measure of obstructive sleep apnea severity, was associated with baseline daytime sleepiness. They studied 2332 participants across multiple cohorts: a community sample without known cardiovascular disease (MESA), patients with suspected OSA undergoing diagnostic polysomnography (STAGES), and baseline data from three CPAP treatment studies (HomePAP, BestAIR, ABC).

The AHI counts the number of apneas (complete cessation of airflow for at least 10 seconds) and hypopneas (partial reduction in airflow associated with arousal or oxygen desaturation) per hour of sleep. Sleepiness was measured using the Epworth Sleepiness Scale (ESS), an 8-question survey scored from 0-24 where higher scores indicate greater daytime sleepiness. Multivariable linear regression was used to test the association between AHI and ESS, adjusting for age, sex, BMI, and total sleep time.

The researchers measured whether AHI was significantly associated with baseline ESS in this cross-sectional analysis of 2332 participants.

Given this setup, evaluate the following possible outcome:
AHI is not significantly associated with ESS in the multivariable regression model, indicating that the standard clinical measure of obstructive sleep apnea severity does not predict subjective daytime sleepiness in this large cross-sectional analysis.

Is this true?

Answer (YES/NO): NO